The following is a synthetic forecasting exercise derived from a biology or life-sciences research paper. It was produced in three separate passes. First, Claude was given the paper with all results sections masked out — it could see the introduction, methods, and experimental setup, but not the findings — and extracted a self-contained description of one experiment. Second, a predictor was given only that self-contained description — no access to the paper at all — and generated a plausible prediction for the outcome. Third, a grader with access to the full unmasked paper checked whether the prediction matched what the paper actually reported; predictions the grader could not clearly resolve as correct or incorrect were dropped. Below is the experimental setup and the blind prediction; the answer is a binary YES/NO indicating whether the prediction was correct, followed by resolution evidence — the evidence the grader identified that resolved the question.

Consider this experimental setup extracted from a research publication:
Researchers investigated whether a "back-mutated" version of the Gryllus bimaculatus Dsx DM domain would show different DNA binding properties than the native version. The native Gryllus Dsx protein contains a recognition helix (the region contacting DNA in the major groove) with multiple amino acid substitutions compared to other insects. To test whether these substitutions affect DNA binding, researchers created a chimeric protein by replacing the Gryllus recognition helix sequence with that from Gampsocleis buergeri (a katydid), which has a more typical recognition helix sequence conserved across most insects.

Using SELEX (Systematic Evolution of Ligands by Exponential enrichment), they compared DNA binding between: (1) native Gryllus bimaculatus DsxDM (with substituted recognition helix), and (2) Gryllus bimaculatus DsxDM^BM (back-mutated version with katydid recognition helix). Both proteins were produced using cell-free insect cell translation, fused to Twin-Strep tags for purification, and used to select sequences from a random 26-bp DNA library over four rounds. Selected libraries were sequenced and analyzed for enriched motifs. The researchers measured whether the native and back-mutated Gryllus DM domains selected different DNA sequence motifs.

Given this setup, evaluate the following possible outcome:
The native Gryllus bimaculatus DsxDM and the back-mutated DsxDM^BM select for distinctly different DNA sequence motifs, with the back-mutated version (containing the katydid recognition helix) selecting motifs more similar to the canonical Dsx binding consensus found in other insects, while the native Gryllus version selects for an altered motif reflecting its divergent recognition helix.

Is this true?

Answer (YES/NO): NO